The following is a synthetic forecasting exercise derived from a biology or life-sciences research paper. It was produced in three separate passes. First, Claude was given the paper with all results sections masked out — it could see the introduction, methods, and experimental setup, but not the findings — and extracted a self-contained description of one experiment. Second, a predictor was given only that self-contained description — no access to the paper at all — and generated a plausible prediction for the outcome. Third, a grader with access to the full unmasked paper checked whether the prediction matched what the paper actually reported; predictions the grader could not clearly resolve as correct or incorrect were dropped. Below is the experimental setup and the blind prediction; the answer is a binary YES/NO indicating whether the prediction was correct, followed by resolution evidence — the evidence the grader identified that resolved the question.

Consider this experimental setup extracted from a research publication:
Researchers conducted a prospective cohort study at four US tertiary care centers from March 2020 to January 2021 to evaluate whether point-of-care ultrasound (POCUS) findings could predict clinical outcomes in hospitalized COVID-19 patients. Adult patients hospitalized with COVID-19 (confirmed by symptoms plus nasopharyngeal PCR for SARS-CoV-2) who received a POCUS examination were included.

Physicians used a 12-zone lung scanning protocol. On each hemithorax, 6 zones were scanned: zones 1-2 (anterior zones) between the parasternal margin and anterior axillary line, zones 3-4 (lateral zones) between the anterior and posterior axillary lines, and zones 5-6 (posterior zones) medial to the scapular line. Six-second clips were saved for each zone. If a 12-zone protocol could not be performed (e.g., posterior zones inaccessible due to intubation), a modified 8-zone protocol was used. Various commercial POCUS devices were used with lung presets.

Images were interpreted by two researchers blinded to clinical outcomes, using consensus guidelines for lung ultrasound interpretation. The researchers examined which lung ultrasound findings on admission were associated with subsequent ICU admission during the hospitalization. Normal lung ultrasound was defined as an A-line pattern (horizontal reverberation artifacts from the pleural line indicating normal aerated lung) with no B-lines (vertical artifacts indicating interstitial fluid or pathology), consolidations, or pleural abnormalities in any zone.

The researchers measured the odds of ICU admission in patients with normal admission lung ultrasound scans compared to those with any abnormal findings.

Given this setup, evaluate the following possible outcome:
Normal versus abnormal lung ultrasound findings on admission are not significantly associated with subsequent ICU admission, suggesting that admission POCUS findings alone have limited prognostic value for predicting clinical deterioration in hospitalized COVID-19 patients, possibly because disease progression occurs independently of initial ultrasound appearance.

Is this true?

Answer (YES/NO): NO